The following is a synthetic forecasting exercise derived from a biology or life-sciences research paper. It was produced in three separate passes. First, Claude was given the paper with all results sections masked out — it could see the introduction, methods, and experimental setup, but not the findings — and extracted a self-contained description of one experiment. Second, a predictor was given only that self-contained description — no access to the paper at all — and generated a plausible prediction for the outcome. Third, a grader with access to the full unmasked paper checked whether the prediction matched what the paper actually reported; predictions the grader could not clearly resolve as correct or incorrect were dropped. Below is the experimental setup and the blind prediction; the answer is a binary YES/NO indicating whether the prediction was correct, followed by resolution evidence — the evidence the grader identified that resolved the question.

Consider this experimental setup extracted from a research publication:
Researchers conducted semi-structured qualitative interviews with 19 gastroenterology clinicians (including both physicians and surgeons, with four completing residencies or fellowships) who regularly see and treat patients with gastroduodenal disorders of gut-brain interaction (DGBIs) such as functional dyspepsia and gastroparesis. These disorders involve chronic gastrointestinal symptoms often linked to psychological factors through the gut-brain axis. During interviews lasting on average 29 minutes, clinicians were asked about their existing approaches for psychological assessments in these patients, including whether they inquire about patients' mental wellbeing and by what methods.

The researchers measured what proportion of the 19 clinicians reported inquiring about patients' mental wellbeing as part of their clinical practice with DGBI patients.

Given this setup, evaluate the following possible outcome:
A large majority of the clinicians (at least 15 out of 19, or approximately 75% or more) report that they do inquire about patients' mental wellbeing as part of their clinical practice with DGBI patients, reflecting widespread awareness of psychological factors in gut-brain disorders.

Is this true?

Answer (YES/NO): YES